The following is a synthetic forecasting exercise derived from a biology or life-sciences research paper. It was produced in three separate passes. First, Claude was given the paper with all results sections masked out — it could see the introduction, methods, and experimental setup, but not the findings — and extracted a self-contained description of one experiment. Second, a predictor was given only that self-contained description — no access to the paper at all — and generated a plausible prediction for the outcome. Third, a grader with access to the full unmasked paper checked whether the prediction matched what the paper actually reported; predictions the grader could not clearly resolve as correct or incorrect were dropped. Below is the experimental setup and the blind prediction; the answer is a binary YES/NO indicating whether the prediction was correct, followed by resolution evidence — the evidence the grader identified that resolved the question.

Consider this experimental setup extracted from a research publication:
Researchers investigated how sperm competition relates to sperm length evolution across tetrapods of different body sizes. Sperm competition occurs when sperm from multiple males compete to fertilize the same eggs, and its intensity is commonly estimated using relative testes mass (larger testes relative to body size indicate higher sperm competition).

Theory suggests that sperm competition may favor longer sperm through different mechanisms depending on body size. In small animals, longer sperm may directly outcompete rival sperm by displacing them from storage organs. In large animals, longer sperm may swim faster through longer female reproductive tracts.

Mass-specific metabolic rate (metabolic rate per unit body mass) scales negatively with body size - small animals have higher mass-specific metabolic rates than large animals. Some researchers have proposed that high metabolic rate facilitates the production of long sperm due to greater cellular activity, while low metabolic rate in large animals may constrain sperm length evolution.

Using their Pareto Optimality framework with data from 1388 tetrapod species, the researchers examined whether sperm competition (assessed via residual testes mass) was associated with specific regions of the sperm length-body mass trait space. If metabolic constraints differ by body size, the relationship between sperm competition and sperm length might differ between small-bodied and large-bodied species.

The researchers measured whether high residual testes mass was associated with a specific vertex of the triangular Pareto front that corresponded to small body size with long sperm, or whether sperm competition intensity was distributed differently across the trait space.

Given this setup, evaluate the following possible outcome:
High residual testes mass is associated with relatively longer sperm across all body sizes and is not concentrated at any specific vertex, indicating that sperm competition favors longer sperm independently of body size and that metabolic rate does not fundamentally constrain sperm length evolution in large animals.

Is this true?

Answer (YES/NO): NO